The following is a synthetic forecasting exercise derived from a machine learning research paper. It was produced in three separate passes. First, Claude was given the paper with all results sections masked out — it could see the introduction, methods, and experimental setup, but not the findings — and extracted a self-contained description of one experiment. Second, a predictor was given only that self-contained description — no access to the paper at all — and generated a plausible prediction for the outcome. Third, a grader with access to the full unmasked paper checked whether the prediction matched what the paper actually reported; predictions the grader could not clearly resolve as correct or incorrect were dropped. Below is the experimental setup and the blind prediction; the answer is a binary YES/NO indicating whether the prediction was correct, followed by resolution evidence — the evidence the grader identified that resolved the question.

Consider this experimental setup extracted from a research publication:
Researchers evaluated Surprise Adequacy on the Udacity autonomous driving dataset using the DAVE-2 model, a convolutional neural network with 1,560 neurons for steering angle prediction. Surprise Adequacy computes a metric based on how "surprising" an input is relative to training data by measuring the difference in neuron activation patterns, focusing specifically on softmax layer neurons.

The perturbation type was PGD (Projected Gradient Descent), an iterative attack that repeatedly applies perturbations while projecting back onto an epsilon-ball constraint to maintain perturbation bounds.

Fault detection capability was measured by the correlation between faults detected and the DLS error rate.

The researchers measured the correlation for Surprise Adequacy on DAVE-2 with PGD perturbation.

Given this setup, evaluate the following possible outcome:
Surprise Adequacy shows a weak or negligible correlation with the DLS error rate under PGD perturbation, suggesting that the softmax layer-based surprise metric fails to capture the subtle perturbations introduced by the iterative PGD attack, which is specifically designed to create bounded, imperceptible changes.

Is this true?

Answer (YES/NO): NO